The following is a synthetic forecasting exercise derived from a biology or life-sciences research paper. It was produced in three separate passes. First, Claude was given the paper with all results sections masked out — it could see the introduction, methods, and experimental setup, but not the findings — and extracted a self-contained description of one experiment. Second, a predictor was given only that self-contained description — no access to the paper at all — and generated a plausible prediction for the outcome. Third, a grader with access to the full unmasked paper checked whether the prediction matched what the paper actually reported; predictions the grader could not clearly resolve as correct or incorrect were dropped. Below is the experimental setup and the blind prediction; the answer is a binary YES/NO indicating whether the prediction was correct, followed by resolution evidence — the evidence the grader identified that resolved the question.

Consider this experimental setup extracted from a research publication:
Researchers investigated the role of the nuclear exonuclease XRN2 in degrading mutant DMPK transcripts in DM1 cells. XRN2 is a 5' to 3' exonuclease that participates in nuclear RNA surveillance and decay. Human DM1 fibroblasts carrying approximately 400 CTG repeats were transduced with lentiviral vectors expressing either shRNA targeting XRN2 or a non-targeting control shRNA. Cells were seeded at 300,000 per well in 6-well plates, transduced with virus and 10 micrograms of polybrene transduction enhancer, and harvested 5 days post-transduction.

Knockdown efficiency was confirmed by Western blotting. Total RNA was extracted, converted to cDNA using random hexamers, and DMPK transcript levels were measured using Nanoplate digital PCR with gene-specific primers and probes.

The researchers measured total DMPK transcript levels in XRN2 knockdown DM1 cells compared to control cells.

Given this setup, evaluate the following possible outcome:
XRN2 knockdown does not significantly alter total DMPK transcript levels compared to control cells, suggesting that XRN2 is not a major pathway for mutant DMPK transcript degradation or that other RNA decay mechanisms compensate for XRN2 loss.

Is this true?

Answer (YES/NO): NO